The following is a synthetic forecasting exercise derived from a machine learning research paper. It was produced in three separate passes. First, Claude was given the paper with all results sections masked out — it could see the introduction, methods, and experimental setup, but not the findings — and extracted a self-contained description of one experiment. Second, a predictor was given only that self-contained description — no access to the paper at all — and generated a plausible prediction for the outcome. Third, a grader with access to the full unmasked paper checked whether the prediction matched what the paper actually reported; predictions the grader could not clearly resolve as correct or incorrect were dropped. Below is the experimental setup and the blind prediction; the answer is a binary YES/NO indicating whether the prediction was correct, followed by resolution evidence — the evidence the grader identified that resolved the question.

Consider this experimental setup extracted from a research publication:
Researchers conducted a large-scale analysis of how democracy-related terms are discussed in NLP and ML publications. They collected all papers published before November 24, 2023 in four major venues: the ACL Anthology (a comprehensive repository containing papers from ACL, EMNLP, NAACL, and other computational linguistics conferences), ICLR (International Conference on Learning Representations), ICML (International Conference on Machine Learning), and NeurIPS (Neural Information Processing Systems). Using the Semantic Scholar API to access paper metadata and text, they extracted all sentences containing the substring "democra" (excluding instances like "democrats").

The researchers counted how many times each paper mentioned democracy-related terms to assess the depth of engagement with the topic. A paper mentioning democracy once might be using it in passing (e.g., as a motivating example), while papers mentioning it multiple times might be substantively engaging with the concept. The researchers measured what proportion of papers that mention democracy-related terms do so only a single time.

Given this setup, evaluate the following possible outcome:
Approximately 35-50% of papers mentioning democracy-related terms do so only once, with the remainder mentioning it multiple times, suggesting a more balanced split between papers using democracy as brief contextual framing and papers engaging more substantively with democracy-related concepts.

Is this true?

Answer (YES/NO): NO